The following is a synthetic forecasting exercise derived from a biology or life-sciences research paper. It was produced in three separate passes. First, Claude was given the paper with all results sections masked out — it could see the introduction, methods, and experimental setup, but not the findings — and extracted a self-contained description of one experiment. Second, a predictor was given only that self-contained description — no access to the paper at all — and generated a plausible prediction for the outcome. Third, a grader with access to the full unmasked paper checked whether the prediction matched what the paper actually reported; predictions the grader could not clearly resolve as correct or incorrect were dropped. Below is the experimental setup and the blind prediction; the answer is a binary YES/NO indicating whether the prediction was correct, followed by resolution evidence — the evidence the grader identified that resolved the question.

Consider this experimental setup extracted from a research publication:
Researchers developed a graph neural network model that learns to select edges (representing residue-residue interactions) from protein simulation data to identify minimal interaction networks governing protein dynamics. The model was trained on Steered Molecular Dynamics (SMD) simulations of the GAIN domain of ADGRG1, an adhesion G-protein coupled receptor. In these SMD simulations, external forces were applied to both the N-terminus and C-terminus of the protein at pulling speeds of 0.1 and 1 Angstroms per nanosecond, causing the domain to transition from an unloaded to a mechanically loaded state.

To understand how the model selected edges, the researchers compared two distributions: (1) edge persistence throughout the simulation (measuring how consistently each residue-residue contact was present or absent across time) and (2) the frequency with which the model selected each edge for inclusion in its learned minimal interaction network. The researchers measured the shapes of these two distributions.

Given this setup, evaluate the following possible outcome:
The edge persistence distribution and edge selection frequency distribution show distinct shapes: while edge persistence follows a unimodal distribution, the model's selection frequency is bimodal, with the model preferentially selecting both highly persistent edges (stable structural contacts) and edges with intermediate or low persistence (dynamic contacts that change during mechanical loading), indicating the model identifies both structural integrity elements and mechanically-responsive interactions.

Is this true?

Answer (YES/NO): NO